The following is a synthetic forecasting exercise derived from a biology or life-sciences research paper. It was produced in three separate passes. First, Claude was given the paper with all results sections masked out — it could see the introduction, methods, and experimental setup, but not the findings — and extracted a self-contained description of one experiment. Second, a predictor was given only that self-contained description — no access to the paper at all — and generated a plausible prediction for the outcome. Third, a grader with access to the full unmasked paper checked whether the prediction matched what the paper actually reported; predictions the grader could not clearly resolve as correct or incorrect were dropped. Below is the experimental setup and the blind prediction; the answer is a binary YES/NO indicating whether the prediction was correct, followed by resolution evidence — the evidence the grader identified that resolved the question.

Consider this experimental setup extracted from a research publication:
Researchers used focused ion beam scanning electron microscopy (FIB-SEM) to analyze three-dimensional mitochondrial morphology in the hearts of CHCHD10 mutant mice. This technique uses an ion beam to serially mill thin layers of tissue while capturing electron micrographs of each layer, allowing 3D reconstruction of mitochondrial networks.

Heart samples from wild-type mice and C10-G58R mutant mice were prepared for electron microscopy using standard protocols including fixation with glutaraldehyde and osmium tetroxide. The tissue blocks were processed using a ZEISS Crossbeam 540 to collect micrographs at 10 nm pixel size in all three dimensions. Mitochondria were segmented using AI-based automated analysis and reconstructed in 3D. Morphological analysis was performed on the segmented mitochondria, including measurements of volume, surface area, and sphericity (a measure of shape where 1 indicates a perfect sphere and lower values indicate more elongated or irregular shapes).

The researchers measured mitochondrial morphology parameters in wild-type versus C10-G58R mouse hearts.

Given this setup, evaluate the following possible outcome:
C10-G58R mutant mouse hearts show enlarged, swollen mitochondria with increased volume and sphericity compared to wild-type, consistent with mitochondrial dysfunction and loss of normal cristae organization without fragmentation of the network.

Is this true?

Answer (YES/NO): NO